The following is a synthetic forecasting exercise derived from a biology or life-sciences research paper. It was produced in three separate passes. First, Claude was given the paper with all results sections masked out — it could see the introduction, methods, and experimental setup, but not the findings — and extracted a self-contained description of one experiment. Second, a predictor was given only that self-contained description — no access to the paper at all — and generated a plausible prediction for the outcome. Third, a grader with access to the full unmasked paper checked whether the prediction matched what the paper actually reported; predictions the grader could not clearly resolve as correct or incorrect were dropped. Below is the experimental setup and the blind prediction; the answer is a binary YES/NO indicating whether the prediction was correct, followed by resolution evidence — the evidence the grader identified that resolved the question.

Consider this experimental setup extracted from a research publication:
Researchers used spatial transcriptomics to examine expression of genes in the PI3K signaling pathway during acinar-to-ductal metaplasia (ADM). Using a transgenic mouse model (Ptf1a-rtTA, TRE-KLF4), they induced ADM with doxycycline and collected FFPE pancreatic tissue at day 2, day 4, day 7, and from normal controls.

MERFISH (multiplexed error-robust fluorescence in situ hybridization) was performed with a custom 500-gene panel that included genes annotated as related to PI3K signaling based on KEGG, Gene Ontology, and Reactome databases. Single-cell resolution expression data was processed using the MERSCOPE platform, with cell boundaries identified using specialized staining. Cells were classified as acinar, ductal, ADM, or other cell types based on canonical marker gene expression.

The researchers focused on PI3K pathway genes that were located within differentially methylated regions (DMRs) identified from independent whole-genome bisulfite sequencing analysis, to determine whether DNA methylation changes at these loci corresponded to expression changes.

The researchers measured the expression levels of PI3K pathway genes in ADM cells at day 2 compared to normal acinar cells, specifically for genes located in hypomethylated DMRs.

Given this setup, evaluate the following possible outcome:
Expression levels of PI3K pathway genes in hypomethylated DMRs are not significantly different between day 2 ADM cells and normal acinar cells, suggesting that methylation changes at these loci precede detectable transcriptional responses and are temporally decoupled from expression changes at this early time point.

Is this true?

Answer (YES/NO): NO